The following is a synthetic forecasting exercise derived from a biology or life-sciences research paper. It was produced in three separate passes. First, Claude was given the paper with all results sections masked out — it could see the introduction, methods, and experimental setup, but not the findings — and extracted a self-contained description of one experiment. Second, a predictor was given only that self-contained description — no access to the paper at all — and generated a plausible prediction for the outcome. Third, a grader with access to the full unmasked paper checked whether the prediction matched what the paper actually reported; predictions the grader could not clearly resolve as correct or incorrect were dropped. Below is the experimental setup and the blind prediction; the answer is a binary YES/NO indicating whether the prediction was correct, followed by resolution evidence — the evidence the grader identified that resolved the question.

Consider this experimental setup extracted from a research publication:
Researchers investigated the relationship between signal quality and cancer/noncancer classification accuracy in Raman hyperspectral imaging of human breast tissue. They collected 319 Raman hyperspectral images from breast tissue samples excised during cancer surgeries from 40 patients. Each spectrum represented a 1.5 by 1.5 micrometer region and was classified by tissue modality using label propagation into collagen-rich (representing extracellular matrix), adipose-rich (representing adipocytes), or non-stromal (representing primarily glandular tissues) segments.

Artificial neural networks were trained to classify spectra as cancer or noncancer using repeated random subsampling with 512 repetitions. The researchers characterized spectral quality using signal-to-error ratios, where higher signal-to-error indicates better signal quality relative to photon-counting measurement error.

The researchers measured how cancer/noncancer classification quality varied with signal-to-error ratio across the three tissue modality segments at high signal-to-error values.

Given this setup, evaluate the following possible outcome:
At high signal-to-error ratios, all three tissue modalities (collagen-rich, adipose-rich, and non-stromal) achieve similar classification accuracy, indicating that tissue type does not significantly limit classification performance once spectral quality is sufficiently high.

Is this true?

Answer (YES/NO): YES